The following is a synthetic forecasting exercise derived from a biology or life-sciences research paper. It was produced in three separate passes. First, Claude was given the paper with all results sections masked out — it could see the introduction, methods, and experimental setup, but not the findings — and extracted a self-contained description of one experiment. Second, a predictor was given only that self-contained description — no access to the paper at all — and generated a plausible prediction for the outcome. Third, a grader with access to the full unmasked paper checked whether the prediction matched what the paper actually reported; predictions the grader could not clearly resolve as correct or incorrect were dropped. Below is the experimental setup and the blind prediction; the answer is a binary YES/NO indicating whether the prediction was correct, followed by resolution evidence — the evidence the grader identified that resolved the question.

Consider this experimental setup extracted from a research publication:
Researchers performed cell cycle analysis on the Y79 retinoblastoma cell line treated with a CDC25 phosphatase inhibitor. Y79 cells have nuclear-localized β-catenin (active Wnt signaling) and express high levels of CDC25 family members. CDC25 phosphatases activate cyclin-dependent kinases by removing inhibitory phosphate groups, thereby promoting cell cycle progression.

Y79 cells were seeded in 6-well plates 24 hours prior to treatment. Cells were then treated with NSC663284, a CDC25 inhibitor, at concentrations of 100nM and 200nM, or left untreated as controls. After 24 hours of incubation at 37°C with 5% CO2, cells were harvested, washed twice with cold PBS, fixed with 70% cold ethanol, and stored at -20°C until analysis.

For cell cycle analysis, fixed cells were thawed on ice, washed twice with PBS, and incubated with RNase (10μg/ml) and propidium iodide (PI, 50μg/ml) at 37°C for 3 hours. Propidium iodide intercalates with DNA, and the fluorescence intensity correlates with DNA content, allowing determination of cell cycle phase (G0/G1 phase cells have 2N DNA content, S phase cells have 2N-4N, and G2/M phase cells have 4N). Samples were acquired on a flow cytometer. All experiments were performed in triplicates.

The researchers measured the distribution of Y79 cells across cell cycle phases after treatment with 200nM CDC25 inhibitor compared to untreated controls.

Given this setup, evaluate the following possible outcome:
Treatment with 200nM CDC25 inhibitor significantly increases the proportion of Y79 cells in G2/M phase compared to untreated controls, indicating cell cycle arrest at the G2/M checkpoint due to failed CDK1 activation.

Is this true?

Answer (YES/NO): YES